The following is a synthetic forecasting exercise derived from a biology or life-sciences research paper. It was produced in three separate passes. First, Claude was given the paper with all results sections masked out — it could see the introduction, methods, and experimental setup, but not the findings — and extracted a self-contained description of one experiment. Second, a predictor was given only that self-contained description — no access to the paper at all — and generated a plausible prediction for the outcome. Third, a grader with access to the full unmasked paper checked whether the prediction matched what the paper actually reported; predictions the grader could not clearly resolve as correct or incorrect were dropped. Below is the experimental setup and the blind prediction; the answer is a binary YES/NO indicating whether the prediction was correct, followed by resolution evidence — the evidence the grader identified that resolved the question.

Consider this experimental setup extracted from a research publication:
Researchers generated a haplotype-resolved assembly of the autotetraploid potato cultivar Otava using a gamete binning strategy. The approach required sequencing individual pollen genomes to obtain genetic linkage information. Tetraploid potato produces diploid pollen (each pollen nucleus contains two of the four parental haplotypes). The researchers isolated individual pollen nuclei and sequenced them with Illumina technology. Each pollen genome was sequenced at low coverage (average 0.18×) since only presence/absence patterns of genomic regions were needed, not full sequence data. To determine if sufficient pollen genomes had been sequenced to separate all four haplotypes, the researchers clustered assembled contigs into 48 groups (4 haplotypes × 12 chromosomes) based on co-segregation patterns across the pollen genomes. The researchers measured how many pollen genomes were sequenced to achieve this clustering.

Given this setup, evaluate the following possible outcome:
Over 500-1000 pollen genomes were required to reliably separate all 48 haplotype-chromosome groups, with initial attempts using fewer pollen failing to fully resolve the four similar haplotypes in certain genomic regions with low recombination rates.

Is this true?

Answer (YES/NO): NO